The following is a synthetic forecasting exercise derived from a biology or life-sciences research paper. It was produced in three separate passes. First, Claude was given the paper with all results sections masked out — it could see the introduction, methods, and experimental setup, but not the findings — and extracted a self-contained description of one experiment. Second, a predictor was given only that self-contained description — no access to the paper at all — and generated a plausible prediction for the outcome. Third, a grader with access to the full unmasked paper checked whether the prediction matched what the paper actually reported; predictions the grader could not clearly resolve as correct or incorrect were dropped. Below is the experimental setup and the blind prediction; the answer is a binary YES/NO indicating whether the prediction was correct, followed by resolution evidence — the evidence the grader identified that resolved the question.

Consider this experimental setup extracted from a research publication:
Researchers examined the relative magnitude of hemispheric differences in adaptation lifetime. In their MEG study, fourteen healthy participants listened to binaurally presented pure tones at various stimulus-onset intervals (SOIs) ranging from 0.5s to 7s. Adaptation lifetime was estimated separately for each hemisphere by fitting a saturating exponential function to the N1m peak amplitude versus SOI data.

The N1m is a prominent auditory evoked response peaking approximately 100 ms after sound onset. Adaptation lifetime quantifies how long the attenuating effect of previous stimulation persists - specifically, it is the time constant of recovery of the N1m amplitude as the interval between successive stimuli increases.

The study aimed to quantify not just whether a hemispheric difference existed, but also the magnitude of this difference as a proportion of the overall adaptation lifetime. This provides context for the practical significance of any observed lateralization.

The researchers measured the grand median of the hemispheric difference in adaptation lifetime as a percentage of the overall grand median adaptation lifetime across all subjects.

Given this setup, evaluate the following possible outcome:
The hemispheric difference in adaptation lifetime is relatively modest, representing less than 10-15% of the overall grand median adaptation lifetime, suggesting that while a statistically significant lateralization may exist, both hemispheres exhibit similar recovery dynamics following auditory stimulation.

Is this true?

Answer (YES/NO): NO